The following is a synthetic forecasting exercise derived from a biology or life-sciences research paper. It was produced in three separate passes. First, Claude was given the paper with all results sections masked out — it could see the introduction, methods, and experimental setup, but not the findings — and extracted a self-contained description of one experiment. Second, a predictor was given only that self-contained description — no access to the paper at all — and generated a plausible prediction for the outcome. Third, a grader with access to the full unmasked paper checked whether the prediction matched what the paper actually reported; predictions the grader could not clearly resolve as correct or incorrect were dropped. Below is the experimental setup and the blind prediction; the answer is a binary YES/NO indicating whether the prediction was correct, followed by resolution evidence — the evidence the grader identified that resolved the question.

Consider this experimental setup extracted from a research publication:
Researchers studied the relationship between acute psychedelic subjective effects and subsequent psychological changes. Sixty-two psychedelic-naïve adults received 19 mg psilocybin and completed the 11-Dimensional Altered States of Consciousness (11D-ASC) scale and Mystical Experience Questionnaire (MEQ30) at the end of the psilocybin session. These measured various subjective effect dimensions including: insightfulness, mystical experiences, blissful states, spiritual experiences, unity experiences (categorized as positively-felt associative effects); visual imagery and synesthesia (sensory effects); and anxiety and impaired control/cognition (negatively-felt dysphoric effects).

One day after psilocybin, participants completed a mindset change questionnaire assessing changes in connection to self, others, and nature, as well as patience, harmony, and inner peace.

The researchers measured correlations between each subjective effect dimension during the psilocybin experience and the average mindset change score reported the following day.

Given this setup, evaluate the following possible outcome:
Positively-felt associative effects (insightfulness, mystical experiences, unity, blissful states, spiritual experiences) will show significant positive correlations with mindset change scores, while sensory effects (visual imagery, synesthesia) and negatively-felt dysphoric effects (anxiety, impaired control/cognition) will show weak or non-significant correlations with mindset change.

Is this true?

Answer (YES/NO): YES